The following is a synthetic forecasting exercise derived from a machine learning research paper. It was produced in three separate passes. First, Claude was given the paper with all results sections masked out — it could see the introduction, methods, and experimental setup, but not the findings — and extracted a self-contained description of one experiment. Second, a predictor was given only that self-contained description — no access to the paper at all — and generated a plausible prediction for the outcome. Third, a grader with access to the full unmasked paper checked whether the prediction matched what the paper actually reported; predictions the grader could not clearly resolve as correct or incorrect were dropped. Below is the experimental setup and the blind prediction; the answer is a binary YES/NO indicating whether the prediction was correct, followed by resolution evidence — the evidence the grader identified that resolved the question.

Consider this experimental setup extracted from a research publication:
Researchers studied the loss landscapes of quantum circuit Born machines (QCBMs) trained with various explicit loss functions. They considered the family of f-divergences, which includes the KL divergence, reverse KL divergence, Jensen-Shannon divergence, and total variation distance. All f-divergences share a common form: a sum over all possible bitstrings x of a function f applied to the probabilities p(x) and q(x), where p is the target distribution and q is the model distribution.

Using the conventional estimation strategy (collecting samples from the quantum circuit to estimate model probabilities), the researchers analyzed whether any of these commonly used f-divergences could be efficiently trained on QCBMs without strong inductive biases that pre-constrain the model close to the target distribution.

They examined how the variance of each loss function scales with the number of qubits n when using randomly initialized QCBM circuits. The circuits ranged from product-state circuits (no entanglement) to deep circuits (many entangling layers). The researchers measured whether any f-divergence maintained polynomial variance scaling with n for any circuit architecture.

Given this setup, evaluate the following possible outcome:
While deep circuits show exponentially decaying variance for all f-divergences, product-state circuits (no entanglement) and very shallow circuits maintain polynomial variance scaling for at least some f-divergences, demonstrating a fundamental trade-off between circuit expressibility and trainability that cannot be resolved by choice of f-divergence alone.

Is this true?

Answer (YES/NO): NO